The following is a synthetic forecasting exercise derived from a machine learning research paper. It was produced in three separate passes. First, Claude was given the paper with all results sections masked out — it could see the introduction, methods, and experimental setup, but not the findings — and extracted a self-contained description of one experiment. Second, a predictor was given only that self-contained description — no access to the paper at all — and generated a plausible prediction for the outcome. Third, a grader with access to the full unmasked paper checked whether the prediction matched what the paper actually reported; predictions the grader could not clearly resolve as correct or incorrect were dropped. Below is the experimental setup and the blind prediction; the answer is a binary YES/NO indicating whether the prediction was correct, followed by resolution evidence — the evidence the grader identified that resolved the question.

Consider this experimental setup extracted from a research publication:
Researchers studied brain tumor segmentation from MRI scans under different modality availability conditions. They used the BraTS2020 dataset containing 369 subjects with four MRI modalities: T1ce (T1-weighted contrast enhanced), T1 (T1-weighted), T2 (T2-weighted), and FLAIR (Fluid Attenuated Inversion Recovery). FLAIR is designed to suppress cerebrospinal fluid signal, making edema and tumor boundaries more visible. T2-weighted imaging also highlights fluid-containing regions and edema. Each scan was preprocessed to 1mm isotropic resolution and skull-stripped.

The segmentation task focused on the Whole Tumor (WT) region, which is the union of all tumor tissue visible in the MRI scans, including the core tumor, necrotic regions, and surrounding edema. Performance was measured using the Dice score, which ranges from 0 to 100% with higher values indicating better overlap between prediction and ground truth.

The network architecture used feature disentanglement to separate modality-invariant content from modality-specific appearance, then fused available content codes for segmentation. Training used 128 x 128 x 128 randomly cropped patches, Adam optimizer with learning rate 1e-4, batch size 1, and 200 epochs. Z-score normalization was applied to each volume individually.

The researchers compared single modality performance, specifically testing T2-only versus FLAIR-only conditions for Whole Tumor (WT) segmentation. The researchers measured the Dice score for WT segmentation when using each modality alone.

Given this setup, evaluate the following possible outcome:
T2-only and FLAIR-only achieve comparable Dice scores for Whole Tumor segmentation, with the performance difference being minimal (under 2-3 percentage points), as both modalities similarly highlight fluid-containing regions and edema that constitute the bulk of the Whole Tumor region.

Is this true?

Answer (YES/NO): NO